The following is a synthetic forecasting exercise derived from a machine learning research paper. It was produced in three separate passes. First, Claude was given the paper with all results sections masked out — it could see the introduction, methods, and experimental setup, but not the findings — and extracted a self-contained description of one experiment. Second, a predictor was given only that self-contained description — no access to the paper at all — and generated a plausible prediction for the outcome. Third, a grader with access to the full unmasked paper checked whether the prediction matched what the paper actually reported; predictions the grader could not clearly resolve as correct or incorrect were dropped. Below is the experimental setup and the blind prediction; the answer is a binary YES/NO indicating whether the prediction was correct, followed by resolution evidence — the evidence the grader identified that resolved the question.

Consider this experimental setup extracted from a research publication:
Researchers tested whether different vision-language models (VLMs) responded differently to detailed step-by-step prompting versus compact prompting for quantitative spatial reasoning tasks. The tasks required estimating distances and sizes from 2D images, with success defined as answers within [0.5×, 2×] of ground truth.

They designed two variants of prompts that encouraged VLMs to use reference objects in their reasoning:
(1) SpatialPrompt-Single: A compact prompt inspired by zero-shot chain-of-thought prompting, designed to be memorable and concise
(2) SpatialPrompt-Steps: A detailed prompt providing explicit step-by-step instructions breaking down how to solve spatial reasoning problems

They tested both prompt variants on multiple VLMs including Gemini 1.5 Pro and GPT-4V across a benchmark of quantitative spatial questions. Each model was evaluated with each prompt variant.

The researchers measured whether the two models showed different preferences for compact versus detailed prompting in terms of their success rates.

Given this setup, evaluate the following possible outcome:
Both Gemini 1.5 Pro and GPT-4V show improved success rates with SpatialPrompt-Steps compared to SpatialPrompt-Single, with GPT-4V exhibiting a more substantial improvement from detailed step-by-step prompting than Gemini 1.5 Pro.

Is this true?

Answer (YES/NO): NO